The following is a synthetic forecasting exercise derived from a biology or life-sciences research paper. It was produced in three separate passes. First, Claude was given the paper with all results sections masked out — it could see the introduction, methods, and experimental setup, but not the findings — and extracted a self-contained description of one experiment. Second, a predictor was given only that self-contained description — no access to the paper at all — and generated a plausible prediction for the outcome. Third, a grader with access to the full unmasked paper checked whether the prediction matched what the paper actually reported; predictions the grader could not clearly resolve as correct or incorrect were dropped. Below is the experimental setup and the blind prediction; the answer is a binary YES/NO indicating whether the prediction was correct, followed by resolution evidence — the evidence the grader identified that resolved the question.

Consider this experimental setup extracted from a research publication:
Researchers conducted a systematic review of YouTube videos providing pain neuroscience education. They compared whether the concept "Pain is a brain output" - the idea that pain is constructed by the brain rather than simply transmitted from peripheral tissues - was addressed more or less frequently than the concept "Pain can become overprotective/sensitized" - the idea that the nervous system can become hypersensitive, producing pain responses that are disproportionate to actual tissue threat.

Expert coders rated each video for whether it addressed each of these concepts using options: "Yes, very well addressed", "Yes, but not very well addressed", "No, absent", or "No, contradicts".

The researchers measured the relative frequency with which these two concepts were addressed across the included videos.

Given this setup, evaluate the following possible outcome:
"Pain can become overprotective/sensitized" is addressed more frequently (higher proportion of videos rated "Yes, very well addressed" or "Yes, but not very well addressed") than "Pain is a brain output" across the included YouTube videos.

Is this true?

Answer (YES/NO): NO